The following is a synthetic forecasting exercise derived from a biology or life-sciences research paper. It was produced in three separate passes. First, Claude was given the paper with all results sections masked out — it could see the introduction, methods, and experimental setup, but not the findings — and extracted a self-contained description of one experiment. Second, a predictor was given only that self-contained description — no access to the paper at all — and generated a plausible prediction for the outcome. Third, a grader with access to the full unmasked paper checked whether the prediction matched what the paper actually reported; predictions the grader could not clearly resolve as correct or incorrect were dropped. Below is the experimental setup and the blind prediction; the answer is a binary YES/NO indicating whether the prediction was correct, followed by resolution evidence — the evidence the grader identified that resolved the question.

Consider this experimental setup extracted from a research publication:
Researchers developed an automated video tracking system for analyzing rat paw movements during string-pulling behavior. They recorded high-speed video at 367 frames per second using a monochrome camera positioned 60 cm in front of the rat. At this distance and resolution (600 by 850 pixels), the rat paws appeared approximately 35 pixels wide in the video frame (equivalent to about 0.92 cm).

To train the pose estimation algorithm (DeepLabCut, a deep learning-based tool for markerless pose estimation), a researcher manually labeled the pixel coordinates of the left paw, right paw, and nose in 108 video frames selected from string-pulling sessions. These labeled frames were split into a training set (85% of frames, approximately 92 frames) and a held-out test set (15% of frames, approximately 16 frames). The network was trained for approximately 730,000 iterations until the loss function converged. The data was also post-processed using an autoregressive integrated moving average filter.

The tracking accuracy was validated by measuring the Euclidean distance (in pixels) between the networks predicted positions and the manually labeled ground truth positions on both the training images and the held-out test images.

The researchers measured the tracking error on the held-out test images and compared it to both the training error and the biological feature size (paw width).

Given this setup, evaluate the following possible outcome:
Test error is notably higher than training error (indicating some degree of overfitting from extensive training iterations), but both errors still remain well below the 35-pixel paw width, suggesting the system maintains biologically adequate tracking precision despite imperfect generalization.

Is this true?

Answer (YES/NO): YES